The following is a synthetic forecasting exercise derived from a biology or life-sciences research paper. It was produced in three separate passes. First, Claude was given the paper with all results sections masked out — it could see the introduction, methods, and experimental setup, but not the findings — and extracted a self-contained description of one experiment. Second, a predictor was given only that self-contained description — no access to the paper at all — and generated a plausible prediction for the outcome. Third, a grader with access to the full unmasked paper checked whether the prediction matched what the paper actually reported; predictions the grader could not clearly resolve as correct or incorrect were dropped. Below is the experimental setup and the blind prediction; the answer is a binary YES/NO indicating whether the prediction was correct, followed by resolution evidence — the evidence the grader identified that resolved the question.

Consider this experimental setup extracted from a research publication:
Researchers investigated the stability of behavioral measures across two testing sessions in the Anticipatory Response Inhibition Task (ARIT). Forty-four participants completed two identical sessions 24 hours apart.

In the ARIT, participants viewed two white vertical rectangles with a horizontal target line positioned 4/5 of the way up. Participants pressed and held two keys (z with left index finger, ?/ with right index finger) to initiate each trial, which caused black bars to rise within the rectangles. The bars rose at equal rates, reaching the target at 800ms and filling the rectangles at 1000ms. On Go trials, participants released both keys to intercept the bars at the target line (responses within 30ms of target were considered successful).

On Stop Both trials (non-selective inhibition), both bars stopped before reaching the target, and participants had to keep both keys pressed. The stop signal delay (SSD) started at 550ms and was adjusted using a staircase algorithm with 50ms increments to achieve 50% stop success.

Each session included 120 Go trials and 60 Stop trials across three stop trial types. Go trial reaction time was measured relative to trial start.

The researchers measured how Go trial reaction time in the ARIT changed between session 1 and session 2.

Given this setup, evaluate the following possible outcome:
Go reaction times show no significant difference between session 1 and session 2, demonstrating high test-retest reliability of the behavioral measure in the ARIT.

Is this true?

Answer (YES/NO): YES